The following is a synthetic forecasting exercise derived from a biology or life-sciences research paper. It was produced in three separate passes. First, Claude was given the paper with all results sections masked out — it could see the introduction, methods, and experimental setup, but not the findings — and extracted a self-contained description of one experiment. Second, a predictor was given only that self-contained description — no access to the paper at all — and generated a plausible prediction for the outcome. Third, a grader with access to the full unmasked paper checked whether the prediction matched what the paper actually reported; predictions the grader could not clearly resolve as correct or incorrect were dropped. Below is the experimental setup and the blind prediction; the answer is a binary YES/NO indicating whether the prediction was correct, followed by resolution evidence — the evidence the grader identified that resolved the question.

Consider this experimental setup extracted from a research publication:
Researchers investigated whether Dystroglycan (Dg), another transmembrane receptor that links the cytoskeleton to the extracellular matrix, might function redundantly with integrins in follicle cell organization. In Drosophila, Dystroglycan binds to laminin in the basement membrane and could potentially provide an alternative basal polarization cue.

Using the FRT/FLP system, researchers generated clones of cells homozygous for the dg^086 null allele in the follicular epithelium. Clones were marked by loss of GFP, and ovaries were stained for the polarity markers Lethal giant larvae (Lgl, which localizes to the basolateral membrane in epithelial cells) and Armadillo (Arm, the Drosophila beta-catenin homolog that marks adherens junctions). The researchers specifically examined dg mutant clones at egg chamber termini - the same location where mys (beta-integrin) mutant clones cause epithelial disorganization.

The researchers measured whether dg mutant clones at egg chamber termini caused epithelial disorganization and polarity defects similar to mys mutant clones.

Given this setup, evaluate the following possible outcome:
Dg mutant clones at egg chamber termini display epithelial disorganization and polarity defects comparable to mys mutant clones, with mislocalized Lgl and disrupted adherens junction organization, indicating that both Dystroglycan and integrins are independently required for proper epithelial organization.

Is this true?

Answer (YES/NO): NO